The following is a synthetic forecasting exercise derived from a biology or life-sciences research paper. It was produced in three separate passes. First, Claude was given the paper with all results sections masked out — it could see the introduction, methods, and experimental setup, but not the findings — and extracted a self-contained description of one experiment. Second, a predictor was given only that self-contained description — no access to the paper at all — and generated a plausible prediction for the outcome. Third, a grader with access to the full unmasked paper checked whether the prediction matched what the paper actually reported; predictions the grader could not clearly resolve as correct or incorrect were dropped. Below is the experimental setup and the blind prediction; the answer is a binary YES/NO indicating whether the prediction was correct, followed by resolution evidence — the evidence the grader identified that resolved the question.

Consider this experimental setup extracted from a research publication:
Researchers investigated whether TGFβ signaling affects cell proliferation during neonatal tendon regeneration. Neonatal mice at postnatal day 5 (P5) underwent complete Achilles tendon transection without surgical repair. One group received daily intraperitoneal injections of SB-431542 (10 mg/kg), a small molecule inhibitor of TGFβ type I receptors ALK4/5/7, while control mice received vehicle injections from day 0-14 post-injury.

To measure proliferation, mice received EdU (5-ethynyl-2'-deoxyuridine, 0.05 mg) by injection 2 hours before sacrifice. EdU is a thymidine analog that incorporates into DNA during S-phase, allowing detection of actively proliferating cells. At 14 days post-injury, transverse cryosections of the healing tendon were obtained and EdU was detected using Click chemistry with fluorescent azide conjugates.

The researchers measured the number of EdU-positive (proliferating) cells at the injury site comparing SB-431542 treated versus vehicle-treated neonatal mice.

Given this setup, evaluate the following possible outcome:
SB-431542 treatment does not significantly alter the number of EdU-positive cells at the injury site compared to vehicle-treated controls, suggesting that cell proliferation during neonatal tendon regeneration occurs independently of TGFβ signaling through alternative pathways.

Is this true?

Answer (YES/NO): YES